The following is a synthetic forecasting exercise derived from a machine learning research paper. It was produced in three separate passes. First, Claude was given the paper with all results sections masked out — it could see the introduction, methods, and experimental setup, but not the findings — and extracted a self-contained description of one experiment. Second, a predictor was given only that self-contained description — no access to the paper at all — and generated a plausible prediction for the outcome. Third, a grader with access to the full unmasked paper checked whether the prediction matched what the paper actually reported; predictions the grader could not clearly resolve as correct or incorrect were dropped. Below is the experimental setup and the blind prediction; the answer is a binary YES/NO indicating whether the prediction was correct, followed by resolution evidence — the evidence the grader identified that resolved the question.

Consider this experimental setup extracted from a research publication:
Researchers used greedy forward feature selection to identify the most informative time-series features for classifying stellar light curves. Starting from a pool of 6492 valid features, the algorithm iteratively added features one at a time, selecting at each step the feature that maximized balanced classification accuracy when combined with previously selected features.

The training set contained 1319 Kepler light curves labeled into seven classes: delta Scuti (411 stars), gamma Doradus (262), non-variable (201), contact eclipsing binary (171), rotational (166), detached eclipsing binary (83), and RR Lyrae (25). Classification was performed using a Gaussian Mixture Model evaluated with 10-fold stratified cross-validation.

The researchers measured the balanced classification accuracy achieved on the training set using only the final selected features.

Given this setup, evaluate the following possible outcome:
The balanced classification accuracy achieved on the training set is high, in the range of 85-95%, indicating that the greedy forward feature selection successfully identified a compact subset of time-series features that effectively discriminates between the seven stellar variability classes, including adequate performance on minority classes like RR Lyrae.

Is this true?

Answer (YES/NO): NO